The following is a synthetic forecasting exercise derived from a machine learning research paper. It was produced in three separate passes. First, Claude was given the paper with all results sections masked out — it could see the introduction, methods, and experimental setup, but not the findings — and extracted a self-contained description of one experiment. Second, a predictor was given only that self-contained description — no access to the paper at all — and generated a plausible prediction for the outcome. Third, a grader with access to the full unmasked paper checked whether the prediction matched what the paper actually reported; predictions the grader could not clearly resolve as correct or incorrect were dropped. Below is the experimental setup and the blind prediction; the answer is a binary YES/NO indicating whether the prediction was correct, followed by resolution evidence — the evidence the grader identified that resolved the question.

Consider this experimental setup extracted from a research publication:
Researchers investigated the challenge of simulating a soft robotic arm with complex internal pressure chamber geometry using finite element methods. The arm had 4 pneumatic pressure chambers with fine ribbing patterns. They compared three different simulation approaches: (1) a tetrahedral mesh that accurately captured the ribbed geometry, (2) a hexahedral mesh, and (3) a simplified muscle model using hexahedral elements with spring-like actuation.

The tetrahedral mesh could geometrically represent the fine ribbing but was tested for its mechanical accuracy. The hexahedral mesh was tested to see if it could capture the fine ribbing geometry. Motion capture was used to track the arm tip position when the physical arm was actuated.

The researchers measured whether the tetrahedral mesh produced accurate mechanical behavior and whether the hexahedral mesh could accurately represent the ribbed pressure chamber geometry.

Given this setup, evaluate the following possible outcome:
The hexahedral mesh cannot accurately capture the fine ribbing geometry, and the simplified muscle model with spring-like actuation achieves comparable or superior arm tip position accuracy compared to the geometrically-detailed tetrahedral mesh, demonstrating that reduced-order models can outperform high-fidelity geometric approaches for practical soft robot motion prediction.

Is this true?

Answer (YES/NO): YES